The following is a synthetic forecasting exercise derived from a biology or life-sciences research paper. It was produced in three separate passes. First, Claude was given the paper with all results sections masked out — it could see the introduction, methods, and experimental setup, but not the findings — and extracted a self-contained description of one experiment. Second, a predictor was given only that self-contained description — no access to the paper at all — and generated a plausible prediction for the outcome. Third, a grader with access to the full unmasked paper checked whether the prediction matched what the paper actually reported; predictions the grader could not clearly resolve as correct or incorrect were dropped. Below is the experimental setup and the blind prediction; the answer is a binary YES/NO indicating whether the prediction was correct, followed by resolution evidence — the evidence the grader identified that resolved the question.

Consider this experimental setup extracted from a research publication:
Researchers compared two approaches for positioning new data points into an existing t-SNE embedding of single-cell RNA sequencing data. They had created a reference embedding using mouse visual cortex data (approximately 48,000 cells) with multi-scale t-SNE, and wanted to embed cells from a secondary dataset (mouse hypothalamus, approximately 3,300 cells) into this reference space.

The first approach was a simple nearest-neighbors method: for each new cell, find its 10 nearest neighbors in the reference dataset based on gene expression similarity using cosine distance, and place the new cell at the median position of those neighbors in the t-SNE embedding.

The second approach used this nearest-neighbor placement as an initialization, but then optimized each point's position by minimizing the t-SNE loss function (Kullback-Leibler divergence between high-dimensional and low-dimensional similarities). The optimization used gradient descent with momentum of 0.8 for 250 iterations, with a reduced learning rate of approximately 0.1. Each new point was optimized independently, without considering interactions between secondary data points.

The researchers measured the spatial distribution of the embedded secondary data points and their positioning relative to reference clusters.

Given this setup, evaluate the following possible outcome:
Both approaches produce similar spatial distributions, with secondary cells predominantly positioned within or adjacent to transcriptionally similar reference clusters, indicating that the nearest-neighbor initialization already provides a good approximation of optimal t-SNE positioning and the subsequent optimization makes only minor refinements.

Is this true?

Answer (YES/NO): NO